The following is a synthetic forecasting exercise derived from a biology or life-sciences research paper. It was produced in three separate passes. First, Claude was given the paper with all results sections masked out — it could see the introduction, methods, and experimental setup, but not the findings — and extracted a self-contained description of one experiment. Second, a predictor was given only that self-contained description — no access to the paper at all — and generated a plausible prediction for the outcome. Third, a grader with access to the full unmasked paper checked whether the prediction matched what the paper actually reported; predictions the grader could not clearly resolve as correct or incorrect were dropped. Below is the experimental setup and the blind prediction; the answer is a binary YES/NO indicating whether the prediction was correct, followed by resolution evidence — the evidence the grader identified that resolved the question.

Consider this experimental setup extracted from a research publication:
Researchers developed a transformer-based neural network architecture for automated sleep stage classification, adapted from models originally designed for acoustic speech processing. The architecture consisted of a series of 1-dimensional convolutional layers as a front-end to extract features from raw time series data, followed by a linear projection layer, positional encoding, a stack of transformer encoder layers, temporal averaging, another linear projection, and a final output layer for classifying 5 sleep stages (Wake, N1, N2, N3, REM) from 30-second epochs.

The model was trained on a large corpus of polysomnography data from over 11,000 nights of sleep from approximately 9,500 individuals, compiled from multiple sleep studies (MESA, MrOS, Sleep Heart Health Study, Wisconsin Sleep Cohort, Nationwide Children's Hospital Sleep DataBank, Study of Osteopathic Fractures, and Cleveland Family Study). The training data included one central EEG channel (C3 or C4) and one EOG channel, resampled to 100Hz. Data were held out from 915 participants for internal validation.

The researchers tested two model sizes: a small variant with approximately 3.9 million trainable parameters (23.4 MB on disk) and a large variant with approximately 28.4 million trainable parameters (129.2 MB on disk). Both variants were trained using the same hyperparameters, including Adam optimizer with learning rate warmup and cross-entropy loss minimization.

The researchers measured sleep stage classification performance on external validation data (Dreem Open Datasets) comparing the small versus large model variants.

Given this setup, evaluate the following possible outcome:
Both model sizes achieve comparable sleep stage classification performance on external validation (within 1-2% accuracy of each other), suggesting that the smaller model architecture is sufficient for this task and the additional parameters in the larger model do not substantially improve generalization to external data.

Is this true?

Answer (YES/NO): YES